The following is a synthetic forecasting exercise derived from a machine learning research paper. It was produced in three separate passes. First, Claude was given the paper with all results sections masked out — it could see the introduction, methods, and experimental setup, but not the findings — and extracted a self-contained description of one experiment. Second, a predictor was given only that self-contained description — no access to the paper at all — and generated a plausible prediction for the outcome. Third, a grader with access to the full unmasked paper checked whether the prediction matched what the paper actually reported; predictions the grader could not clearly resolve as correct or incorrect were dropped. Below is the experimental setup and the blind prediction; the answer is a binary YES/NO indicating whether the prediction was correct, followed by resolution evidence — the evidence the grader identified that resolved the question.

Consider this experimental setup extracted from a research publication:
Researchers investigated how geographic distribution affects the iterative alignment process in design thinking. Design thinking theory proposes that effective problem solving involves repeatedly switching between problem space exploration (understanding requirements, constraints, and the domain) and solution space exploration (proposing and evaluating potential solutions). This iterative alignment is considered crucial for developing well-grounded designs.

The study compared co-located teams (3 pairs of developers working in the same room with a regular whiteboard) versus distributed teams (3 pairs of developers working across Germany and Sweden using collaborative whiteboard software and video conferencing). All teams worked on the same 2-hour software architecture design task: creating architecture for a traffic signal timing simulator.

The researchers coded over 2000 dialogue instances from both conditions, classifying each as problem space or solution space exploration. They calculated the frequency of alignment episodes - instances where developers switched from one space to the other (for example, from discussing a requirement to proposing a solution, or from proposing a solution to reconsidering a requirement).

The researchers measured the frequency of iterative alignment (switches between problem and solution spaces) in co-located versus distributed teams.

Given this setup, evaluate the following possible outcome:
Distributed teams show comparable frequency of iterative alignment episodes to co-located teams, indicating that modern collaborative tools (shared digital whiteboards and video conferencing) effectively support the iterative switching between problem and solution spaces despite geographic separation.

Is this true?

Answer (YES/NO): NO